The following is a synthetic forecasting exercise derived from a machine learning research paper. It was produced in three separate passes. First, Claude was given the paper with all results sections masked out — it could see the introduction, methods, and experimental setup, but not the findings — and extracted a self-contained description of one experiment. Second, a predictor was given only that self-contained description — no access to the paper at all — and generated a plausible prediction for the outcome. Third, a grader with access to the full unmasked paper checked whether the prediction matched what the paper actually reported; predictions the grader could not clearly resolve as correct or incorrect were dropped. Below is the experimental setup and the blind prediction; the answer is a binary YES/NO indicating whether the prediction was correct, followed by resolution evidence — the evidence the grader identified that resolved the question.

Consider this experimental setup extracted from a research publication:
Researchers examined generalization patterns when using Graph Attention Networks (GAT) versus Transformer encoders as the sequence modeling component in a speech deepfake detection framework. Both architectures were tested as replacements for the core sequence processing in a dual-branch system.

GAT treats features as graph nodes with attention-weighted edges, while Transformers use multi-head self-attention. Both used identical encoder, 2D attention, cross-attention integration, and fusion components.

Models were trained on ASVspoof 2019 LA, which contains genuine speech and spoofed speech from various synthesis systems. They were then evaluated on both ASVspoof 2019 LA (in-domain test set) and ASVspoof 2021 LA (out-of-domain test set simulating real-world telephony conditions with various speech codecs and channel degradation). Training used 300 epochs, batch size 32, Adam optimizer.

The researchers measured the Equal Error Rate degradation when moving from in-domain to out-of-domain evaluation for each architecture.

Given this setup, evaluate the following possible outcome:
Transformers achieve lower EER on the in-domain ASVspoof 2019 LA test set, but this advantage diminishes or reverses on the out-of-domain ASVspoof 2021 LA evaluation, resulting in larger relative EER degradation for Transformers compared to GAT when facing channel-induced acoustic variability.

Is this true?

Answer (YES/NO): NO